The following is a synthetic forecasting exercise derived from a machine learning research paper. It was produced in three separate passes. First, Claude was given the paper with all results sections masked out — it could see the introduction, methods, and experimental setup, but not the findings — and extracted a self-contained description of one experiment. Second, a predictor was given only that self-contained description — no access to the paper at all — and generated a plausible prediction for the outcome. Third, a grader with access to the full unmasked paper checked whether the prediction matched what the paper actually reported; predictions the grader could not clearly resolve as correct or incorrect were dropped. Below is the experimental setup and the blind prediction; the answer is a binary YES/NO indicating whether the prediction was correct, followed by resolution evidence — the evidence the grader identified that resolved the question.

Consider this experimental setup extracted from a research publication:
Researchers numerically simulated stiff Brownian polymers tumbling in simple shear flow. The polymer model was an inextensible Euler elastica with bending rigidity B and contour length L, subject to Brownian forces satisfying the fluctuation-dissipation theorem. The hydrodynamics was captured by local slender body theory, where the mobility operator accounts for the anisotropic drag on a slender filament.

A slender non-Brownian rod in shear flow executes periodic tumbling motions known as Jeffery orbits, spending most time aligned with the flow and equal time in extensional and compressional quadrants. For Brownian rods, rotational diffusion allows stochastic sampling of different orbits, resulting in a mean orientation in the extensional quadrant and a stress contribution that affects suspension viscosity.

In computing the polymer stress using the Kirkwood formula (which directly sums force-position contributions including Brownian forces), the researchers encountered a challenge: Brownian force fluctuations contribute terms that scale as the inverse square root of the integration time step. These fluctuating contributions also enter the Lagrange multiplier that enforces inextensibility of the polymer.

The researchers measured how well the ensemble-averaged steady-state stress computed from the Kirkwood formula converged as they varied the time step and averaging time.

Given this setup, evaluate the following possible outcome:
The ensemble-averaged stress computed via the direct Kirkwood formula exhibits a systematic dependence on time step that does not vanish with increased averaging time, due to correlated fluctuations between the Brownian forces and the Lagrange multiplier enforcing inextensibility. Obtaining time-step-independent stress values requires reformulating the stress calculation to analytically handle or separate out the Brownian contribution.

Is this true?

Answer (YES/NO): NO